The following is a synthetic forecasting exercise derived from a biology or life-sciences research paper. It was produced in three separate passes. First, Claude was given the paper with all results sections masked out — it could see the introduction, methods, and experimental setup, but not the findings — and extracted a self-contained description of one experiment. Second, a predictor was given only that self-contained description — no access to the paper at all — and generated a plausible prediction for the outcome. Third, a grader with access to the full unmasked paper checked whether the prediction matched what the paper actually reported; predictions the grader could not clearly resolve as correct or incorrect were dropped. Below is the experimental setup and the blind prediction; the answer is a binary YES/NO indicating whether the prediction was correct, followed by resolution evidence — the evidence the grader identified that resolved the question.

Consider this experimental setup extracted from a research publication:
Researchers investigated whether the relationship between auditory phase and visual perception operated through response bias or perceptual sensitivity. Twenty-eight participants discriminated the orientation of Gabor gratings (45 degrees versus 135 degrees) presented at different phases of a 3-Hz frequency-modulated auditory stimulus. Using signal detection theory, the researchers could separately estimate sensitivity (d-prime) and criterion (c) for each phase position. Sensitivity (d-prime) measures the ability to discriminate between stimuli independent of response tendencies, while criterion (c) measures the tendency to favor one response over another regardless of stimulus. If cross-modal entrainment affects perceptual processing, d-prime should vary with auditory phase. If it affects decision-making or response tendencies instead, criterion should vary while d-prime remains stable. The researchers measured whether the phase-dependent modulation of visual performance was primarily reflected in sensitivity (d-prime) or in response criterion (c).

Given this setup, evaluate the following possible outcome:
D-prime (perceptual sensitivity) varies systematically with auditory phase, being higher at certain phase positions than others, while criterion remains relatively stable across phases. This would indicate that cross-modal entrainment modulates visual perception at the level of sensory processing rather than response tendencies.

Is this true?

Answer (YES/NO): YES